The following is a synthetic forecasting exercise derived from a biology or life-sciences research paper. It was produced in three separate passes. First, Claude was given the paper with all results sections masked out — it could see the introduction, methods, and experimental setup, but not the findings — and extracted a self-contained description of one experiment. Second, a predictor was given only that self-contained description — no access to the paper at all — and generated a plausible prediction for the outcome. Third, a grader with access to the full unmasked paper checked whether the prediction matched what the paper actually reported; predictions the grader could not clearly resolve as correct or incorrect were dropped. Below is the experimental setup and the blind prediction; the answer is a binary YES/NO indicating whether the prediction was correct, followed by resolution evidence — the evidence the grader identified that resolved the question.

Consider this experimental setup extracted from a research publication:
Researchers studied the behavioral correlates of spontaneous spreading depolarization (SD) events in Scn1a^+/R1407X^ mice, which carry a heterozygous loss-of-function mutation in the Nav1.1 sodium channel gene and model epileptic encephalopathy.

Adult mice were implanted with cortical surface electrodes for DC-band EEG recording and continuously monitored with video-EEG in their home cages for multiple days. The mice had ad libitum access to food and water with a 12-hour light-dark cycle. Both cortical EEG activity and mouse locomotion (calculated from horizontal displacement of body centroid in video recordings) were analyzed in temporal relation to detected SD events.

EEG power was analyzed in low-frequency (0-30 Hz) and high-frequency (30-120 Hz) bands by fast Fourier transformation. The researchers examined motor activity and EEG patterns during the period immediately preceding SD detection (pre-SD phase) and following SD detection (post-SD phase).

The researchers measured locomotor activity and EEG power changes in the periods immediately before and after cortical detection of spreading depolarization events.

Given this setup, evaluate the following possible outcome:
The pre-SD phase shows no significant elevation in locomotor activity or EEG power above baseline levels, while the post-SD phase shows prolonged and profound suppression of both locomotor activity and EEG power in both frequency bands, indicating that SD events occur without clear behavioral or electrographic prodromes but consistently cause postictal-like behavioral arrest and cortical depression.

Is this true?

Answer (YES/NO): NO